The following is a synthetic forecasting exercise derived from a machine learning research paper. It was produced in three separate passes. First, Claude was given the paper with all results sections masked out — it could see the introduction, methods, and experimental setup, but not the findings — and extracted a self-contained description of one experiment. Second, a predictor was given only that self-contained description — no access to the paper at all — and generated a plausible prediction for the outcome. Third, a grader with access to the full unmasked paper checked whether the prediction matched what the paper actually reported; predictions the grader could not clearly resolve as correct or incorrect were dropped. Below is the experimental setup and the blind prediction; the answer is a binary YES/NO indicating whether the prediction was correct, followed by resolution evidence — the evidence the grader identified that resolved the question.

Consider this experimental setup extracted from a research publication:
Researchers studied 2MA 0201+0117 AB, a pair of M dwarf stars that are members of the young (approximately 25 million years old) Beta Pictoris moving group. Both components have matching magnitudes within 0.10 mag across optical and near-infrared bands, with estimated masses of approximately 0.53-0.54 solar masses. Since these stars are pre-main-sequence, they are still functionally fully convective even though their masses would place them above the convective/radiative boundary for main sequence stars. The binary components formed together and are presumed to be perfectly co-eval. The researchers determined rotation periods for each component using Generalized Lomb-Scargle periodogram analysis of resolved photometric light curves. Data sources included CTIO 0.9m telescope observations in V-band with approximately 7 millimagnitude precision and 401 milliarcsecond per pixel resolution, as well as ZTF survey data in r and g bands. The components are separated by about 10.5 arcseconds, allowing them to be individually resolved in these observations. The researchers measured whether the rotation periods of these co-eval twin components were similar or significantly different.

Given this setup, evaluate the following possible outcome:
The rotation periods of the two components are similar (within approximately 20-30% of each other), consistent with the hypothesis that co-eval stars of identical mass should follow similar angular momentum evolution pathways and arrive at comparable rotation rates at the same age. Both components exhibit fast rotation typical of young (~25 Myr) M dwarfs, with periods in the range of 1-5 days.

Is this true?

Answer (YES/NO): NO